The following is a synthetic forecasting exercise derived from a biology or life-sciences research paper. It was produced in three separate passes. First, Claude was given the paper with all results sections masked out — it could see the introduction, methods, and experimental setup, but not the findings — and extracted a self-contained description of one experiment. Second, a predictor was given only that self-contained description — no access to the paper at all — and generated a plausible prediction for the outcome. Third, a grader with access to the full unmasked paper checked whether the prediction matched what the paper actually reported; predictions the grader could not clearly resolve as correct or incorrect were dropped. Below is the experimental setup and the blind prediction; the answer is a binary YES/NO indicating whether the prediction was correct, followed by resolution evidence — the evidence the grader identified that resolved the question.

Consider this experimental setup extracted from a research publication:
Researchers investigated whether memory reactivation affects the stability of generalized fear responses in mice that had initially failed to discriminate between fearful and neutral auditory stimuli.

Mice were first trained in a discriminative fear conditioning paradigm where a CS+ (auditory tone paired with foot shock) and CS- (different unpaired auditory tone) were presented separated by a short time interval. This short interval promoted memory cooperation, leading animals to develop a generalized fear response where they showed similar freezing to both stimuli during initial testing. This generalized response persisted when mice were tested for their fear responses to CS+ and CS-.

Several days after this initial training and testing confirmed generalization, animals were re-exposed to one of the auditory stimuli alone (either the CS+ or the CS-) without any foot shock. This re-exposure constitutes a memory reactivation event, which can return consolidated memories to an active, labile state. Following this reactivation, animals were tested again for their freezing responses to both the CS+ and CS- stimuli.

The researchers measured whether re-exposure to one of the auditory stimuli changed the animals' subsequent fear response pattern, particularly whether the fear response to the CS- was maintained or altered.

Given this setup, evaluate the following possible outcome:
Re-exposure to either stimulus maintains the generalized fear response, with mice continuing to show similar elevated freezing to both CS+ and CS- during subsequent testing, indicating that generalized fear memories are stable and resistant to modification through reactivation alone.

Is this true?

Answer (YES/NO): NO